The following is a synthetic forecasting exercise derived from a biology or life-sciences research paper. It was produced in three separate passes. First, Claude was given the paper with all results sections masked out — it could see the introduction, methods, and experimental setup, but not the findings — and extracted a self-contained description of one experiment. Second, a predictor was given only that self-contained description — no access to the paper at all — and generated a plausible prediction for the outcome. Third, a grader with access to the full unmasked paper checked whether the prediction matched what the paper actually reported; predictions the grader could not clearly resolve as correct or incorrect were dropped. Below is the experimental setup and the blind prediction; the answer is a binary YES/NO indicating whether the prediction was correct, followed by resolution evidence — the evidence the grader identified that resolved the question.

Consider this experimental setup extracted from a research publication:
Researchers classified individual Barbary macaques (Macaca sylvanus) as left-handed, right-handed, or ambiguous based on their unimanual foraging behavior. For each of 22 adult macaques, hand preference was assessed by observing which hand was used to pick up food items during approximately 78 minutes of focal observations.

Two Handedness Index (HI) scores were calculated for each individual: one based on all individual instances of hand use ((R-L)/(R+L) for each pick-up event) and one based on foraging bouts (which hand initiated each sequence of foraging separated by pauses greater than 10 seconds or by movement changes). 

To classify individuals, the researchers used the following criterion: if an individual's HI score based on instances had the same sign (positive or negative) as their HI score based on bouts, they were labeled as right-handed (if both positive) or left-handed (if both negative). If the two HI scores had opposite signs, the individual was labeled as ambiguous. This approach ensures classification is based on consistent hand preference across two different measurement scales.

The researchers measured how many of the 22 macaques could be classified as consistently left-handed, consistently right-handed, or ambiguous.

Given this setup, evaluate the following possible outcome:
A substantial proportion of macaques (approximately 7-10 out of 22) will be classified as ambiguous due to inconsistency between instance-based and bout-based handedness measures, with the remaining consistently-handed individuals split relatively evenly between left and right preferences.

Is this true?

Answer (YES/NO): NO